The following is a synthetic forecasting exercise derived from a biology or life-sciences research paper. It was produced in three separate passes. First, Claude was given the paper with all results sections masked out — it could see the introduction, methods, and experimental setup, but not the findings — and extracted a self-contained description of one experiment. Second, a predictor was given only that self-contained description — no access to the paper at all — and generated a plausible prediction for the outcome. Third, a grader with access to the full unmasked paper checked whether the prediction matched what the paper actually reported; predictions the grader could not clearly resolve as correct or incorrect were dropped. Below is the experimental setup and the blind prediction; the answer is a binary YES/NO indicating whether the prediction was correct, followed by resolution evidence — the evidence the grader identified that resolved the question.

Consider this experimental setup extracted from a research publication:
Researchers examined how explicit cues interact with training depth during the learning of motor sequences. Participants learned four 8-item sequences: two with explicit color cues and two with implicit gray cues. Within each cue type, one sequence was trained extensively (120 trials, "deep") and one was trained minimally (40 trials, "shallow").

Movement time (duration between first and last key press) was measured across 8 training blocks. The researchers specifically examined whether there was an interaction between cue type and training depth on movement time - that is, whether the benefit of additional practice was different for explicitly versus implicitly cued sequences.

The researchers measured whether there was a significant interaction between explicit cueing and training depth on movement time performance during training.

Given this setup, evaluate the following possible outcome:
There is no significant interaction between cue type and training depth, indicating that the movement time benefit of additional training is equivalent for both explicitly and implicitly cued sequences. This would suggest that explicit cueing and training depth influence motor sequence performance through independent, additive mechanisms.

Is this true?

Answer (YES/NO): NO